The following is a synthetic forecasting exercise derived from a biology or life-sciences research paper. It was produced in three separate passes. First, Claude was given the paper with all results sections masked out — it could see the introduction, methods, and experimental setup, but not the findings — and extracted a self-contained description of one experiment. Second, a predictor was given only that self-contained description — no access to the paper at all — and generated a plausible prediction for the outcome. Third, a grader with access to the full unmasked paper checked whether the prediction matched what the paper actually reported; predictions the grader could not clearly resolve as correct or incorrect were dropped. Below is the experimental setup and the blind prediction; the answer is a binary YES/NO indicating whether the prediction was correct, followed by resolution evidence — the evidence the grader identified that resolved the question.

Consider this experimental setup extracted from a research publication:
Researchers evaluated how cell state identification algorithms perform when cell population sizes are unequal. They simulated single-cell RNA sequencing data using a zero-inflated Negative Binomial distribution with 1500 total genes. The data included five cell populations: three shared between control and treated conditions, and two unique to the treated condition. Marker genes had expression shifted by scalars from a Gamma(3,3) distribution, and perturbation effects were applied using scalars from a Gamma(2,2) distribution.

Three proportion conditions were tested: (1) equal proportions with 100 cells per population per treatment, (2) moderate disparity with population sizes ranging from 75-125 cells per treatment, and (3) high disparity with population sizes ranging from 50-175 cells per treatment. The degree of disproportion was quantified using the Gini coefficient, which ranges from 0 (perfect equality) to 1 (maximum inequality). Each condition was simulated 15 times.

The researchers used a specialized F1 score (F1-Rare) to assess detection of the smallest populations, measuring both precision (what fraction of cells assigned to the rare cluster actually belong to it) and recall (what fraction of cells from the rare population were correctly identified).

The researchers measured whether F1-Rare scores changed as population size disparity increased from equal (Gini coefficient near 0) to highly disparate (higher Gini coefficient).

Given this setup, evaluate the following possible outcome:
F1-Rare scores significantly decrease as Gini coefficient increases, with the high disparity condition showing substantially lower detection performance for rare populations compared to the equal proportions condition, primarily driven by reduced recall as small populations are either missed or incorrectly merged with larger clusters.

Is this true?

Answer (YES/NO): NO